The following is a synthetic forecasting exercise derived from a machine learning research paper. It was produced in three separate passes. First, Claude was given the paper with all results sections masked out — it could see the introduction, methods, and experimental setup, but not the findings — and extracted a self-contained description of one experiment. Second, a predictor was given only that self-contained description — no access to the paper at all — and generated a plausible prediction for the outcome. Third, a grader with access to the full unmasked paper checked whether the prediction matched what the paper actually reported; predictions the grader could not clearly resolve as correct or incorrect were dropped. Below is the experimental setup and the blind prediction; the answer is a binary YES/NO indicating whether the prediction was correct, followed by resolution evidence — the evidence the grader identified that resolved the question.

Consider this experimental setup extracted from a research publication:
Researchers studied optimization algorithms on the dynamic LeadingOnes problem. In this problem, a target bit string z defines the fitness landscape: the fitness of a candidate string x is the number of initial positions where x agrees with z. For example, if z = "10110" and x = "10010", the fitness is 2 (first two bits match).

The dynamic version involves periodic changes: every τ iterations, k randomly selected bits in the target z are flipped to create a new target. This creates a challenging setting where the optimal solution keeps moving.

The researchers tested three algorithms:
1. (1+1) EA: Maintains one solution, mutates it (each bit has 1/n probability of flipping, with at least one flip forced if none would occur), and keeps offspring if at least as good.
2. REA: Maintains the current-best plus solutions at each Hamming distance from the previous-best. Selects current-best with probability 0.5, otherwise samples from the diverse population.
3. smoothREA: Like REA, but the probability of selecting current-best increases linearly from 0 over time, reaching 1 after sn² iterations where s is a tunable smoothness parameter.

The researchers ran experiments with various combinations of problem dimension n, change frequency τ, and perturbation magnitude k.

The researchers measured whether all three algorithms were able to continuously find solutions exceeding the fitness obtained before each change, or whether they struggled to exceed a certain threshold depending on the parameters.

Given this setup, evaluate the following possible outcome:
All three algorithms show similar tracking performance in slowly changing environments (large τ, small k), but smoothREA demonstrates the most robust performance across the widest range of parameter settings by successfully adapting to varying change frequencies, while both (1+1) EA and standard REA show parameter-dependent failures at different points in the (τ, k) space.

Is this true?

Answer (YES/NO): NO